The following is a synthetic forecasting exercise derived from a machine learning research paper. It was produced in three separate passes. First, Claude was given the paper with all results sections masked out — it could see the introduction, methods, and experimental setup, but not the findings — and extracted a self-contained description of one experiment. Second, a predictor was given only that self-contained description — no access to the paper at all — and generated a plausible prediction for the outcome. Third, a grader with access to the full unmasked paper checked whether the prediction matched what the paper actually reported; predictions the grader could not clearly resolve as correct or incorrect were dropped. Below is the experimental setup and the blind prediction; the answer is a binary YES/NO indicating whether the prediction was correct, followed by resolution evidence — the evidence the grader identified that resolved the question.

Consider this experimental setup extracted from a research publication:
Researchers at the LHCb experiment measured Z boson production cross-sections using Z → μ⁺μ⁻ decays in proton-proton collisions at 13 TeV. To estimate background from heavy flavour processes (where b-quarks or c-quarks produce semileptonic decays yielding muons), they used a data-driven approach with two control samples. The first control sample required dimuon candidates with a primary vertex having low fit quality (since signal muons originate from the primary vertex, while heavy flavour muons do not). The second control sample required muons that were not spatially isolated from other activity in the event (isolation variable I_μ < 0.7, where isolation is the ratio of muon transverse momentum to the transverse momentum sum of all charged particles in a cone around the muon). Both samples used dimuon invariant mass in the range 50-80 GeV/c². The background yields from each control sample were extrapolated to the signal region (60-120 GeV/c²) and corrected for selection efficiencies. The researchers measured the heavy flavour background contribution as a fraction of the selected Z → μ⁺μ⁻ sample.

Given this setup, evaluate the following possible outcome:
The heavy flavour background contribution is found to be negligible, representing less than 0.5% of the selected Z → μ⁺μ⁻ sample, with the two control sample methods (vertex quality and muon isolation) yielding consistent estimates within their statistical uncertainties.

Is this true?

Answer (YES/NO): NO